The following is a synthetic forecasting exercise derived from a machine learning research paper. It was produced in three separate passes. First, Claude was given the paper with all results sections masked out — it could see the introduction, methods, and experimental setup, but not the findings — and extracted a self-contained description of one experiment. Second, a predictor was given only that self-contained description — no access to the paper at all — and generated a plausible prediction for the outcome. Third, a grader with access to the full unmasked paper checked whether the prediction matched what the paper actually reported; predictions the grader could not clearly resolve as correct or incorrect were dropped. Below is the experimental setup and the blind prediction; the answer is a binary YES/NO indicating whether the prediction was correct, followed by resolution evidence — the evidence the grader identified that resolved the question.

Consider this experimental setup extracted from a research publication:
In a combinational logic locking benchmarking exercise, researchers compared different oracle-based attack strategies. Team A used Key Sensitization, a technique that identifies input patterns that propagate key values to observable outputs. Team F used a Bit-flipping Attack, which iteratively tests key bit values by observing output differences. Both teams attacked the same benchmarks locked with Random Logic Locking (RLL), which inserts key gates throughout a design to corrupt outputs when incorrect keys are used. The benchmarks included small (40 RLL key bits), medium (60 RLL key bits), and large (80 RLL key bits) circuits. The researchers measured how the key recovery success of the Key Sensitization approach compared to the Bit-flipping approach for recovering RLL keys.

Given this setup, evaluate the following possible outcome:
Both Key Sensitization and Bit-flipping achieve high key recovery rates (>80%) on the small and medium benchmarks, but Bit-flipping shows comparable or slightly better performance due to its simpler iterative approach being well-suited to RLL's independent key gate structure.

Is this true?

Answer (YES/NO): YES